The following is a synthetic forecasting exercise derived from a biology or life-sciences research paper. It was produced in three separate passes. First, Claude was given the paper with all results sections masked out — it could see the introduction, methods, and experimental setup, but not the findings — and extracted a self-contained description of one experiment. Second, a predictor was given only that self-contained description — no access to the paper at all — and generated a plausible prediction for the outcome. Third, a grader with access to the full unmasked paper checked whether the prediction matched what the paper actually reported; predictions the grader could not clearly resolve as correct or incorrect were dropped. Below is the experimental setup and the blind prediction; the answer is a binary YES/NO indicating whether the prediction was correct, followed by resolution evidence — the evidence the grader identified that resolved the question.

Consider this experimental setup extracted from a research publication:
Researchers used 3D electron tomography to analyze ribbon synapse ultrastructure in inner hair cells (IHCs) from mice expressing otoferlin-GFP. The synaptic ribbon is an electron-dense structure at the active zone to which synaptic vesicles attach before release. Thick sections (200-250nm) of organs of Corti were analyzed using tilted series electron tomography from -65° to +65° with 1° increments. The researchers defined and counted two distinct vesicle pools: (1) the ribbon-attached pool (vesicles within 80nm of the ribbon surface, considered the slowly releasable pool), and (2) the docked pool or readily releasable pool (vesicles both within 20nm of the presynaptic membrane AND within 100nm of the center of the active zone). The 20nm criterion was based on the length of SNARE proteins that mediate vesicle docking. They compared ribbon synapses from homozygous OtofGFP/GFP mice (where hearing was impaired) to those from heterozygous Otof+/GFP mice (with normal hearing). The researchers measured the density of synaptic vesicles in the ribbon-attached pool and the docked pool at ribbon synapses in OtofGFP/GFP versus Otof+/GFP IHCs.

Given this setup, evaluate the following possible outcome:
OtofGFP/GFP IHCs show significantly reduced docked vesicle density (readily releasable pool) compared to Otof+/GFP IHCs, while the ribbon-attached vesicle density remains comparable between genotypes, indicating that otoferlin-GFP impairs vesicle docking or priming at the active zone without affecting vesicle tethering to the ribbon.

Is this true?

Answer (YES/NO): NO